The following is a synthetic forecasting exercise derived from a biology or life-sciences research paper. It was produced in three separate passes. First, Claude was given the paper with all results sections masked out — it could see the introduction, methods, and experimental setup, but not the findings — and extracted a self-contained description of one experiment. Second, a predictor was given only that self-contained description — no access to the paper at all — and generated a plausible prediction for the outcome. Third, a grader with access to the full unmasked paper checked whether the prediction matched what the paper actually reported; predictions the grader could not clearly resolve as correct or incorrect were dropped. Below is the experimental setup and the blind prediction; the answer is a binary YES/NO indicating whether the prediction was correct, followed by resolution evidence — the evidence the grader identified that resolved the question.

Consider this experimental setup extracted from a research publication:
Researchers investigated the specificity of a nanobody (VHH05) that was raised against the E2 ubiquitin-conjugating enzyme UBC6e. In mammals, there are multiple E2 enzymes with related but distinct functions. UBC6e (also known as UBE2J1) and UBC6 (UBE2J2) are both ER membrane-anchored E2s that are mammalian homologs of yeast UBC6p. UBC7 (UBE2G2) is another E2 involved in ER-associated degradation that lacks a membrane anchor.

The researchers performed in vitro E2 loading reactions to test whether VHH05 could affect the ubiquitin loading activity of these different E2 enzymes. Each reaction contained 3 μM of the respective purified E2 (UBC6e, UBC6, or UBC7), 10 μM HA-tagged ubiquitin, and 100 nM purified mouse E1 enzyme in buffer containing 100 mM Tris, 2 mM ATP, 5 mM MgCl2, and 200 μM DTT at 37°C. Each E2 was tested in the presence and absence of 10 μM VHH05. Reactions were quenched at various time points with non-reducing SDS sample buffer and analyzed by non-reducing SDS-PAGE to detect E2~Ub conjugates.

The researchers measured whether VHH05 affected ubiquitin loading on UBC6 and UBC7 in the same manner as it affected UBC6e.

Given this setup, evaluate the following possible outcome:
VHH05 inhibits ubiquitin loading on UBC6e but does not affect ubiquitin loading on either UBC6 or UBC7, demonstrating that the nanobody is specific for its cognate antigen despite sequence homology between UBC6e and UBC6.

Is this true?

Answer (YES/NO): NO